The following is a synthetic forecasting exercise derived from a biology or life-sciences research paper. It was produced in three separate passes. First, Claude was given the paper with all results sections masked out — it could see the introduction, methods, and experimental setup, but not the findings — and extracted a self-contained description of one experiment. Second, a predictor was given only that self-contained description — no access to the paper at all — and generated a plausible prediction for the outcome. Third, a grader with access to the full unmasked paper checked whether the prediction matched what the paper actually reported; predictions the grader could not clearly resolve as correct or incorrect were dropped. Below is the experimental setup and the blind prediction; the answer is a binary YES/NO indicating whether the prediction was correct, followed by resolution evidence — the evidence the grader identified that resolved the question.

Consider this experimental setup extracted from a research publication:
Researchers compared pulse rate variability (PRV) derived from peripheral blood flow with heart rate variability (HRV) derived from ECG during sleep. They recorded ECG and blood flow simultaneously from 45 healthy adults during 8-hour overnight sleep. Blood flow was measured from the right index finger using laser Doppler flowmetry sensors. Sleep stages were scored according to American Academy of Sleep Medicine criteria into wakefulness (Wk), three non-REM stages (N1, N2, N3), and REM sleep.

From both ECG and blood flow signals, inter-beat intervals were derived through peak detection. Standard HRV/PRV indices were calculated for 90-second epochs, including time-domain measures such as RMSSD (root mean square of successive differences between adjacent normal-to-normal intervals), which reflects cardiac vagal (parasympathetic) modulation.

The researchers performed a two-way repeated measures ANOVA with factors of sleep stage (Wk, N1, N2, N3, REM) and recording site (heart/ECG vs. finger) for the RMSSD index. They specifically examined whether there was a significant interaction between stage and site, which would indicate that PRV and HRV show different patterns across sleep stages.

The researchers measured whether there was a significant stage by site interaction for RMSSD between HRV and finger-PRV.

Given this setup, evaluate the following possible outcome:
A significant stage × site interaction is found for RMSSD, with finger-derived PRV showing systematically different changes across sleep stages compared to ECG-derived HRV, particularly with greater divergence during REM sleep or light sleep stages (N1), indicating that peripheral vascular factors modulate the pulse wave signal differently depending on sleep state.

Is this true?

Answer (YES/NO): NO